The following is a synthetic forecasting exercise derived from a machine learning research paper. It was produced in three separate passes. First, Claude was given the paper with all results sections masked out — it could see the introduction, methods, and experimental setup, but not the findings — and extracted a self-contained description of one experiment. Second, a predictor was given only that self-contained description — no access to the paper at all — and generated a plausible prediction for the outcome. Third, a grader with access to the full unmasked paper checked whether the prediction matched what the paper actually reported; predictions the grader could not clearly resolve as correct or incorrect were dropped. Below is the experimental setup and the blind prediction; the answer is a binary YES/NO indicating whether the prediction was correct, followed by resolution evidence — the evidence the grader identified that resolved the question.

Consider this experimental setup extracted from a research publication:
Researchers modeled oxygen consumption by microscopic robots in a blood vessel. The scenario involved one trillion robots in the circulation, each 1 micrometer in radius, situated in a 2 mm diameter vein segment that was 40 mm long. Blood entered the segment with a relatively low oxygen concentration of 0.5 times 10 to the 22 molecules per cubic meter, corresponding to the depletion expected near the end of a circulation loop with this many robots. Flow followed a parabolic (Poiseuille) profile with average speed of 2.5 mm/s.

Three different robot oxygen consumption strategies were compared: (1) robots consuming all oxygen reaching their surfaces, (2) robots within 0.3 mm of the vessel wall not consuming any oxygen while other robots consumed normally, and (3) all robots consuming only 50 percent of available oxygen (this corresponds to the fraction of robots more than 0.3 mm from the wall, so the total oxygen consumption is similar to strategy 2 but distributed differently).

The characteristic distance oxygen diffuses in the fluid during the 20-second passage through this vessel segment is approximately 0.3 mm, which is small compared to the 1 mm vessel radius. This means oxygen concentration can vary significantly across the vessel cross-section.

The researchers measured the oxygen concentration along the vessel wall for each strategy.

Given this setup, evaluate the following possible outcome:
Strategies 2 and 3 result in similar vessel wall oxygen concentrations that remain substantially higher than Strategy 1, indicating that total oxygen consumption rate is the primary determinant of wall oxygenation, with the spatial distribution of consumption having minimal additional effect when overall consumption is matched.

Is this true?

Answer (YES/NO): NO